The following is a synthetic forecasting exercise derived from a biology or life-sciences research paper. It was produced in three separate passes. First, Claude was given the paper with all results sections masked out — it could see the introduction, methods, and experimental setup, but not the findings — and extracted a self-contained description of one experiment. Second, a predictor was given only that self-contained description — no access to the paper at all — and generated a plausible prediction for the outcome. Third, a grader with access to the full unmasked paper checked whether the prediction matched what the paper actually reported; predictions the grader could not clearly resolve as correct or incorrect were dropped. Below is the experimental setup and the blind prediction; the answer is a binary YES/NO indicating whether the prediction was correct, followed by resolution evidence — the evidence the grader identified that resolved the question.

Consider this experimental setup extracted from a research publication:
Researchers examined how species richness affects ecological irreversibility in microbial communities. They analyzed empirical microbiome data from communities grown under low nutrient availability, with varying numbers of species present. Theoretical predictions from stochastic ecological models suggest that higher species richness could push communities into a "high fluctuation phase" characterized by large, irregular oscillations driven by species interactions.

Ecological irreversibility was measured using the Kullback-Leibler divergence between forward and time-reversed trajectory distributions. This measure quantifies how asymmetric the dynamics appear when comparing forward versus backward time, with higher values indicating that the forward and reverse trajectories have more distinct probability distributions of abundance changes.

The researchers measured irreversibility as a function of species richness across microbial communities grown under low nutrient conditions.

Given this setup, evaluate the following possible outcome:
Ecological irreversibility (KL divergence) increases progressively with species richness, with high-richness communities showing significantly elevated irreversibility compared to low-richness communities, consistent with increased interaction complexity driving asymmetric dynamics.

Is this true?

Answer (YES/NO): NO